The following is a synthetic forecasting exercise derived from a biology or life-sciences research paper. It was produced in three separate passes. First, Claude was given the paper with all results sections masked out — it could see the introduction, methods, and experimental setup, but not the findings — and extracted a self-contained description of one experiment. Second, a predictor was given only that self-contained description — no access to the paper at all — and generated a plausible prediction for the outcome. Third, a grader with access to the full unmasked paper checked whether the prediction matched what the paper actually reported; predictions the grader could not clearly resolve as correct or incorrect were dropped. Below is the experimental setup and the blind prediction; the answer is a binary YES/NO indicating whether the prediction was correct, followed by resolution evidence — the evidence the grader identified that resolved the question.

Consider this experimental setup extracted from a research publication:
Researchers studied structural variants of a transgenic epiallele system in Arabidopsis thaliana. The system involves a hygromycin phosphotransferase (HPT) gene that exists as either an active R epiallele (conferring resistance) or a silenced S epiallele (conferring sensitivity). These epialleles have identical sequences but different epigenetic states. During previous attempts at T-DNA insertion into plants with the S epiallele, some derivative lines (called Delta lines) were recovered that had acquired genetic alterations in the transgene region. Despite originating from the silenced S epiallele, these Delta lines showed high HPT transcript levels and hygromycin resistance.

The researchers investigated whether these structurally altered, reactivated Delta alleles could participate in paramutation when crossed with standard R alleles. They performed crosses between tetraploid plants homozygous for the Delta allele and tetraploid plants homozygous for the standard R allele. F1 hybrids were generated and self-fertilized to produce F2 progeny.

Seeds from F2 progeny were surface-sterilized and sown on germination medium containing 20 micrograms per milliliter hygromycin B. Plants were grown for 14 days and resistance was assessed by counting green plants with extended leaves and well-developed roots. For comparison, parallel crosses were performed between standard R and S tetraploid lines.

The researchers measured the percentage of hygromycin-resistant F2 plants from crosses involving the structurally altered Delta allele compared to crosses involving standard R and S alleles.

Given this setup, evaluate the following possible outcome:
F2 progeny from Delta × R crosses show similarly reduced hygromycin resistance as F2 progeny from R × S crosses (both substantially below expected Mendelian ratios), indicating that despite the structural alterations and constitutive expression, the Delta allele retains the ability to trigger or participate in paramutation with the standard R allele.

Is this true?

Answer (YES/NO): NO